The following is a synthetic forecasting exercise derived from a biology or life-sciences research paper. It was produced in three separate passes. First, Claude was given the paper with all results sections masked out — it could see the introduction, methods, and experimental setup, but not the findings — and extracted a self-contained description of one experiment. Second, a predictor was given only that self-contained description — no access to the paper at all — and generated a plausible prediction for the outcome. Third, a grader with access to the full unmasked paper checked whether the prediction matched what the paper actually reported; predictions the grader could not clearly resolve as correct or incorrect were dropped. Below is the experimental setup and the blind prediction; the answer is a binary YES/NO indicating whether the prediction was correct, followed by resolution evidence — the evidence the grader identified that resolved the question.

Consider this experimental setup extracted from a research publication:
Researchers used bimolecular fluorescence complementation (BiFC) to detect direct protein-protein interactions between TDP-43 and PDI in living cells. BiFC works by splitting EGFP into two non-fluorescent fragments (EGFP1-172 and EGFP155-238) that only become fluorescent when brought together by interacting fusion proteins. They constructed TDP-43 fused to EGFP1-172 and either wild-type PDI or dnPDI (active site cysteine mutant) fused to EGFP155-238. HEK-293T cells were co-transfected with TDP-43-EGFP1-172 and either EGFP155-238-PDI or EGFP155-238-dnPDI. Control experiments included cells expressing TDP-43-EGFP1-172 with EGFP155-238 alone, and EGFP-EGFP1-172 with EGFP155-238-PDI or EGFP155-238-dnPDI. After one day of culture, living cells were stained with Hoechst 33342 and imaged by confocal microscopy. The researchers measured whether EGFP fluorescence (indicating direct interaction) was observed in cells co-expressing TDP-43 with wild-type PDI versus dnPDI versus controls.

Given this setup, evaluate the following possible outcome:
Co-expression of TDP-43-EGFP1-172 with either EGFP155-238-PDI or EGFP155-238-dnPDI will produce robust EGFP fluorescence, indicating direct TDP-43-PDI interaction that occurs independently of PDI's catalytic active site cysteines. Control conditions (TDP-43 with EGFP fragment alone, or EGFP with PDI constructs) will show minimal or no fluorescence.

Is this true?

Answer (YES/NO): YES